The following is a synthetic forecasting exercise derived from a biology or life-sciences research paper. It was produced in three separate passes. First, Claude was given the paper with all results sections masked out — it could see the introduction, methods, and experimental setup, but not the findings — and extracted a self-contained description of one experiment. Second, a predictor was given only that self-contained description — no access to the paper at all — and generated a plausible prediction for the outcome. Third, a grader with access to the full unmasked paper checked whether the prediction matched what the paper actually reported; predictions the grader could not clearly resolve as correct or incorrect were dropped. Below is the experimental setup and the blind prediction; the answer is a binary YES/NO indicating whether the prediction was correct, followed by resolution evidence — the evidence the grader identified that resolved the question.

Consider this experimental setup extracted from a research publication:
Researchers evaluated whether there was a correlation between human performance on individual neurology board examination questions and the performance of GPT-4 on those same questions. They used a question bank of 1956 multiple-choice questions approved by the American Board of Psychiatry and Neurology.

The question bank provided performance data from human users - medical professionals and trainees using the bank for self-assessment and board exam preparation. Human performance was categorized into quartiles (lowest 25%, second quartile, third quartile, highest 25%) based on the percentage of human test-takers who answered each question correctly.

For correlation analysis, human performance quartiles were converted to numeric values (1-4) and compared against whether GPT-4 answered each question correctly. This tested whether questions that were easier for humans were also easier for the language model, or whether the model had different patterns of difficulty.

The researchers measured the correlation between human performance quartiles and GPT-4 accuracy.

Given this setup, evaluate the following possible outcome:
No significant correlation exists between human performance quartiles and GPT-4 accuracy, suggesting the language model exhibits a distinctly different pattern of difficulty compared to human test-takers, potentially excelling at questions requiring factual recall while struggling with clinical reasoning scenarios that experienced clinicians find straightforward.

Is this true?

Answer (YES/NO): NO